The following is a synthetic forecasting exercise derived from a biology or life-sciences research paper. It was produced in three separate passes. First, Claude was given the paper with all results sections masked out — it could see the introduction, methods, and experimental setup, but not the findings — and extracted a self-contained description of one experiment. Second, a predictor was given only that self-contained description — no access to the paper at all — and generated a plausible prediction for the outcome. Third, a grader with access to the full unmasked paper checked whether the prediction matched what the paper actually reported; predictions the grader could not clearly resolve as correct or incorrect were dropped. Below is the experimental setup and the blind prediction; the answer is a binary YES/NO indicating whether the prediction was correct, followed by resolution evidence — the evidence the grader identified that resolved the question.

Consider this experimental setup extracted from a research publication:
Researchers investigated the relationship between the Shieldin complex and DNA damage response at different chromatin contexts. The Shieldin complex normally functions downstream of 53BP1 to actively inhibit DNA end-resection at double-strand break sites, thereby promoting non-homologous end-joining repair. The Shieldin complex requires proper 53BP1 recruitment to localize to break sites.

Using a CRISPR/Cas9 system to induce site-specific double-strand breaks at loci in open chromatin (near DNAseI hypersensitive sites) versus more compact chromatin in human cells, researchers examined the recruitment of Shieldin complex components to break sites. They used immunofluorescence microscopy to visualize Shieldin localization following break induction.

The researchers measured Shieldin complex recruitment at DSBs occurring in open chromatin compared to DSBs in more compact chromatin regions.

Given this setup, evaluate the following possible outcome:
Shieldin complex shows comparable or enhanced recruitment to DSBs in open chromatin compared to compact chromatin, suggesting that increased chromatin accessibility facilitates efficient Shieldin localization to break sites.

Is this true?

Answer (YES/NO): NO